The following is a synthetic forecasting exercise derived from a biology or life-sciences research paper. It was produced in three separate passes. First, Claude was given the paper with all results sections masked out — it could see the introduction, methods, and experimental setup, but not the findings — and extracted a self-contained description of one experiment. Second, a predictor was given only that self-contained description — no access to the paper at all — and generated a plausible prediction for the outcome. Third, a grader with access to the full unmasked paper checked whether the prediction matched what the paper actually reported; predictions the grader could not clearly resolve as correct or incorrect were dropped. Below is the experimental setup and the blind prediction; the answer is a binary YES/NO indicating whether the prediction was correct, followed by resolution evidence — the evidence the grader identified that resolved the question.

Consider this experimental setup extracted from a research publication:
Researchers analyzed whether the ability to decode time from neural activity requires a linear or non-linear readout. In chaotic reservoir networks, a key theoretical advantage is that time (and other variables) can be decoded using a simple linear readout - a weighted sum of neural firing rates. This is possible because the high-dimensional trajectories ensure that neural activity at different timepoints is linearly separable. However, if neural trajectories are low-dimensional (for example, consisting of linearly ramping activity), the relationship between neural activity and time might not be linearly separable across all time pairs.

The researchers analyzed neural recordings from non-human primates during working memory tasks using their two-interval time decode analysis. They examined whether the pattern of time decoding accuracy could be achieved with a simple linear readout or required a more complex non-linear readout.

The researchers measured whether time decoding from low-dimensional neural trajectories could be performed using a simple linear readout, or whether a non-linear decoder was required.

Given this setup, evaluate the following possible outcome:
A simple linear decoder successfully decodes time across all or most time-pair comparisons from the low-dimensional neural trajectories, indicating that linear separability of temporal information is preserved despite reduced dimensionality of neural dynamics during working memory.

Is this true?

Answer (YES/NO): NO